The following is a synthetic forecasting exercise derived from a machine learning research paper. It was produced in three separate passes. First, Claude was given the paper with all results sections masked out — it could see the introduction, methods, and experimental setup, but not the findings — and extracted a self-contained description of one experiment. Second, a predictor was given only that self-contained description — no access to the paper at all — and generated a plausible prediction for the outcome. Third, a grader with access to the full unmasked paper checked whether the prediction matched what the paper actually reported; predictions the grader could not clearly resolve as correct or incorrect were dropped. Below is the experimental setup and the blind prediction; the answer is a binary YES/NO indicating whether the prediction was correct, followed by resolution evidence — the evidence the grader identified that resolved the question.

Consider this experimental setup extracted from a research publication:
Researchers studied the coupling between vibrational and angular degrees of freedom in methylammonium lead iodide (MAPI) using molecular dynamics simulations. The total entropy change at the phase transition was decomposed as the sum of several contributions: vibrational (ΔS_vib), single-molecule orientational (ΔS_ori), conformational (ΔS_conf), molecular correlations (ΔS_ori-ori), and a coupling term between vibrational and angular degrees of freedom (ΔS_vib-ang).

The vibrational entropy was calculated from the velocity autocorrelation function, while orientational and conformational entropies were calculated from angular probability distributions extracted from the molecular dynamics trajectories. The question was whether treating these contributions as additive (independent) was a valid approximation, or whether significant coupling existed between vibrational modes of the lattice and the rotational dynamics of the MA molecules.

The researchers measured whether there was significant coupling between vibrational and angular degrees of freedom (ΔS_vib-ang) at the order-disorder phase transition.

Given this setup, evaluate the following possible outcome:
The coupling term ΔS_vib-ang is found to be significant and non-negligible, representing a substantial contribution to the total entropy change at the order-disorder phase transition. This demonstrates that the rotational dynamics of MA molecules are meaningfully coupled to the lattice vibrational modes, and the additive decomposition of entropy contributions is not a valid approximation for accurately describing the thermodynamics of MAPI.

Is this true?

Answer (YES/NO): YES